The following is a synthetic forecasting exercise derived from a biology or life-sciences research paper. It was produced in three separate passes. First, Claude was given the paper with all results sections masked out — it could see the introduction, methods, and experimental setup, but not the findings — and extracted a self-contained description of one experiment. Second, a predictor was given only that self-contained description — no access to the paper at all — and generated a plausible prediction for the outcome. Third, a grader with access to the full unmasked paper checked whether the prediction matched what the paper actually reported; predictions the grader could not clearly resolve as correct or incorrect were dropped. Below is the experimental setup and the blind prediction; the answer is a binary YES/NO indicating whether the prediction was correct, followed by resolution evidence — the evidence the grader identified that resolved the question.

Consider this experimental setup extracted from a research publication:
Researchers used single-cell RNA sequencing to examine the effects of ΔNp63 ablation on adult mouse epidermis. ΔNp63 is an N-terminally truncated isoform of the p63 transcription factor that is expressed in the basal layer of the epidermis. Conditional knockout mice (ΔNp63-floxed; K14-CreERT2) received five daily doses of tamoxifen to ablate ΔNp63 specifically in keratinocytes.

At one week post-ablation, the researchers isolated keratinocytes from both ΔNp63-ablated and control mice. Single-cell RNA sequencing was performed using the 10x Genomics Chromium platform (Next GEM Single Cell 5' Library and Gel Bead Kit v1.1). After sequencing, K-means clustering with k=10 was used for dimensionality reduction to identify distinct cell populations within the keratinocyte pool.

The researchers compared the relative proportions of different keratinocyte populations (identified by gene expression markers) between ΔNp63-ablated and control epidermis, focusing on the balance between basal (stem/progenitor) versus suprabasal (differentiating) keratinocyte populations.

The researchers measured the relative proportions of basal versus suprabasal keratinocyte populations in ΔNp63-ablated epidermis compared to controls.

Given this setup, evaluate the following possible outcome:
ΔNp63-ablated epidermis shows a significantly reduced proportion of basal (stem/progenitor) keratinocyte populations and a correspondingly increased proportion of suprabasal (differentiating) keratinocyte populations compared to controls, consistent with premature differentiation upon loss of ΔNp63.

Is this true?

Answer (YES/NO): YES